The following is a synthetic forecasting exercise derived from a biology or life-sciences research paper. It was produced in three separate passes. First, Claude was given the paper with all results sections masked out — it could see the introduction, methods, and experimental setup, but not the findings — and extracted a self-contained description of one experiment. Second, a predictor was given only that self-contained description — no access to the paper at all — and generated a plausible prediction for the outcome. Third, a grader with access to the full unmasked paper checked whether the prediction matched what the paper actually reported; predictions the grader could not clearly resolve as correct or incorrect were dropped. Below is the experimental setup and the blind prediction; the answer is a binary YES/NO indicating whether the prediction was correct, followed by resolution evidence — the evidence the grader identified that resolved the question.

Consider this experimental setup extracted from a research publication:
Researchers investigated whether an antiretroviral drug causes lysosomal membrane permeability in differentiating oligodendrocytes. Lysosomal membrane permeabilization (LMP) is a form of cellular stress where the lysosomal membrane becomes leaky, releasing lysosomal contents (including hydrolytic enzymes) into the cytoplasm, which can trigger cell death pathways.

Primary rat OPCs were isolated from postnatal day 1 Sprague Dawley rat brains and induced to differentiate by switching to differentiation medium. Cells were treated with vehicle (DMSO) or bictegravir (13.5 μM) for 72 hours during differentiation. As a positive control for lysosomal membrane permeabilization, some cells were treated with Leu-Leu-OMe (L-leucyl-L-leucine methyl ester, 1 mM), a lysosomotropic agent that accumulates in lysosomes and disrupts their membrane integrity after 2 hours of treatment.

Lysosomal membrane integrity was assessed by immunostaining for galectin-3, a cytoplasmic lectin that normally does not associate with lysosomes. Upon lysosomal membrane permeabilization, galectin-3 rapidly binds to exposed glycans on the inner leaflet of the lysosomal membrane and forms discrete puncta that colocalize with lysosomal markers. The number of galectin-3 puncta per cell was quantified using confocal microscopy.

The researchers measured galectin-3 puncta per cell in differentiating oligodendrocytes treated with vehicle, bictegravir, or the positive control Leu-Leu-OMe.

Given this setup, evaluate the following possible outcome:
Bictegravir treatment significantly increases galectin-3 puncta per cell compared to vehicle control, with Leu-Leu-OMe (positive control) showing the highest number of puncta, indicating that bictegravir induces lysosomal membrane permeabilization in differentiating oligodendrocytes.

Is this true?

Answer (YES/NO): NO